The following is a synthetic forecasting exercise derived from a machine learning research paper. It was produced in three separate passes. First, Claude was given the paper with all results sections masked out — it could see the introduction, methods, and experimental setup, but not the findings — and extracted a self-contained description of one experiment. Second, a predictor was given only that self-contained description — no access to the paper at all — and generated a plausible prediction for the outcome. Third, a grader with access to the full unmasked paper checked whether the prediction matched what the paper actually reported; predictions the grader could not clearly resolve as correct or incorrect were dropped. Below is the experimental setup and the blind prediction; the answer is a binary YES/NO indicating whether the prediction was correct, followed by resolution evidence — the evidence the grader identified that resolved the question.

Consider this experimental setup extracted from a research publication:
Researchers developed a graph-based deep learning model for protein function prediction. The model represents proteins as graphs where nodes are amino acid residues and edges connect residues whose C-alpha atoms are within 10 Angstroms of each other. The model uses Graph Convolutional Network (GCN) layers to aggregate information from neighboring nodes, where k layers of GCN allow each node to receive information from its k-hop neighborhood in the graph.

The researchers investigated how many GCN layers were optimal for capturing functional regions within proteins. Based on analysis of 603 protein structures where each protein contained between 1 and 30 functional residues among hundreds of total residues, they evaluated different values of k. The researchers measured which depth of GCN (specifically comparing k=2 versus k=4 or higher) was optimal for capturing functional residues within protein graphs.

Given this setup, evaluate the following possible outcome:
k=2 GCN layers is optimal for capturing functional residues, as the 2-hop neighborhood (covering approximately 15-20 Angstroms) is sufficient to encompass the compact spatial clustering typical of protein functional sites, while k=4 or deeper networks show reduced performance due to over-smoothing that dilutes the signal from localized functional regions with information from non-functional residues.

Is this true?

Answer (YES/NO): NO